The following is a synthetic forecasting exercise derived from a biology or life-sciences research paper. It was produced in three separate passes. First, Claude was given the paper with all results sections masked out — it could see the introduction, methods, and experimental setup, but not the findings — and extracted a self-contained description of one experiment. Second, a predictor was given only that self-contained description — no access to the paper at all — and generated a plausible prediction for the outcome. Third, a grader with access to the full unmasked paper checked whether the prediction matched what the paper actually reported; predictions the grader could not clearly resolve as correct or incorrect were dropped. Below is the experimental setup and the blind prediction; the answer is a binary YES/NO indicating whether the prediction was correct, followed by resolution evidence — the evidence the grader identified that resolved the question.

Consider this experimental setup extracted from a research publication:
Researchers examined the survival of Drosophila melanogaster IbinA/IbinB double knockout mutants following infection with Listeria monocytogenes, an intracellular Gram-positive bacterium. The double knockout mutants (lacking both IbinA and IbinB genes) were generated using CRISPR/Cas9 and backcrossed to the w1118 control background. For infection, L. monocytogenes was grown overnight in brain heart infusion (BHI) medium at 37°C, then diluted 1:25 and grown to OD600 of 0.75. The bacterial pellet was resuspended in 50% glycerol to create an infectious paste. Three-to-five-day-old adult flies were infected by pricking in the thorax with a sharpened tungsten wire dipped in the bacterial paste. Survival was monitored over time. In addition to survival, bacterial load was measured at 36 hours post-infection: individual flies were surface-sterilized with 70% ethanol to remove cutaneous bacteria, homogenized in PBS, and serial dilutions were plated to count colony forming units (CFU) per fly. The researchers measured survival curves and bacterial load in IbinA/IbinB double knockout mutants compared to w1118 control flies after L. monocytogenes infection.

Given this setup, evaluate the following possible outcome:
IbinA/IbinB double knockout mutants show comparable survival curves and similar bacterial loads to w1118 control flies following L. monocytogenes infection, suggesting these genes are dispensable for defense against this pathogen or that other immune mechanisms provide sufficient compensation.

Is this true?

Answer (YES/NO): NO